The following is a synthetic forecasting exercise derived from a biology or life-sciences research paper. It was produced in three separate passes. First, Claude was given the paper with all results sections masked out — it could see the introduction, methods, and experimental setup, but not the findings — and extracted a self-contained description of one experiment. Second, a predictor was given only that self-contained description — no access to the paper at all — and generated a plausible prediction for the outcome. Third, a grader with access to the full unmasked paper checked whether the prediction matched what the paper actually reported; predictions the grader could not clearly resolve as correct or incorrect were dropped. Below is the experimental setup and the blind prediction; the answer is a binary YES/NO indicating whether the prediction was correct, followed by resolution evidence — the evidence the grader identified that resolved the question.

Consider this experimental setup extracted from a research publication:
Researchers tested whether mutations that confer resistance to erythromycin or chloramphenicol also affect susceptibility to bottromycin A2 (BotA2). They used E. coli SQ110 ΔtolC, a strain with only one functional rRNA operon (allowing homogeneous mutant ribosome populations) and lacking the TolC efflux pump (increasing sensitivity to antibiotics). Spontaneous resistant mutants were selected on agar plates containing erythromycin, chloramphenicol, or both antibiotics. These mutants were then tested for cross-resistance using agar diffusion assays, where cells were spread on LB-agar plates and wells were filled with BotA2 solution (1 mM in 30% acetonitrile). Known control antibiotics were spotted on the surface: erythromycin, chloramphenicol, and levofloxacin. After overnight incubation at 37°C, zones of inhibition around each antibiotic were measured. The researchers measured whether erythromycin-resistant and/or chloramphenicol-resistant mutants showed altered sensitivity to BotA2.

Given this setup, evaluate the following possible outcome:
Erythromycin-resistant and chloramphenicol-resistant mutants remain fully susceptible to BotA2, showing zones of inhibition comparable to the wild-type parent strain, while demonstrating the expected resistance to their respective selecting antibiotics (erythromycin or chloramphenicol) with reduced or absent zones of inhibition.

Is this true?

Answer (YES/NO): YES